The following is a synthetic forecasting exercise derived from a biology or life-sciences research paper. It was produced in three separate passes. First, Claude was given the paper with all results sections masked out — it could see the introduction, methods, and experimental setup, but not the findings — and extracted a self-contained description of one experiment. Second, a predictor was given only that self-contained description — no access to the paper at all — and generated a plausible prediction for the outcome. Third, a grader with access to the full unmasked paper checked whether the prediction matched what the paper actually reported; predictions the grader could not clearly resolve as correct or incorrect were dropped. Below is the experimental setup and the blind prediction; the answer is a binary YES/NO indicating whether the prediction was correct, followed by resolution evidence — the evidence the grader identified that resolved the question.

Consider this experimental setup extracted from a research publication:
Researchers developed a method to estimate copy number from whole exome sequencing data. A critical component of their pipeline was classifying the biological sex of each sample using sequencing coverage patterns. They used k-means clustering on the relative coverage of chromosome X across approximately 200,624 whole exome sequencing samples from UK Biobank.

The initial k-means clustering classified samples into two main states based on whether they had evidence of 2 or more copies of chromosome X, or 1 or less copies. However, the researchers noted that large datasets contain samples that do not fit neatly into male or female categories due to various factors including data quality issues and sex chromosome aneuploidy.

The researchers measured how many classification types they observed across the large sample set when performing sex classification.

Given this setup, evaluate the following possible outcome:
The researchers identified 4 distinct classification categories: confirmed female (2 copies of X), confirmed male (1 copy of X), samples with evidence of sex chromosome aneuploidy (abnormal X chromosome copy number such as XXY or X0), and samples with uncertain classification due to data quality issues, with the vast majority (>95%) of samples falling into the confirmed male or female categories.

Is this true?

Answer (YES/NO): NO